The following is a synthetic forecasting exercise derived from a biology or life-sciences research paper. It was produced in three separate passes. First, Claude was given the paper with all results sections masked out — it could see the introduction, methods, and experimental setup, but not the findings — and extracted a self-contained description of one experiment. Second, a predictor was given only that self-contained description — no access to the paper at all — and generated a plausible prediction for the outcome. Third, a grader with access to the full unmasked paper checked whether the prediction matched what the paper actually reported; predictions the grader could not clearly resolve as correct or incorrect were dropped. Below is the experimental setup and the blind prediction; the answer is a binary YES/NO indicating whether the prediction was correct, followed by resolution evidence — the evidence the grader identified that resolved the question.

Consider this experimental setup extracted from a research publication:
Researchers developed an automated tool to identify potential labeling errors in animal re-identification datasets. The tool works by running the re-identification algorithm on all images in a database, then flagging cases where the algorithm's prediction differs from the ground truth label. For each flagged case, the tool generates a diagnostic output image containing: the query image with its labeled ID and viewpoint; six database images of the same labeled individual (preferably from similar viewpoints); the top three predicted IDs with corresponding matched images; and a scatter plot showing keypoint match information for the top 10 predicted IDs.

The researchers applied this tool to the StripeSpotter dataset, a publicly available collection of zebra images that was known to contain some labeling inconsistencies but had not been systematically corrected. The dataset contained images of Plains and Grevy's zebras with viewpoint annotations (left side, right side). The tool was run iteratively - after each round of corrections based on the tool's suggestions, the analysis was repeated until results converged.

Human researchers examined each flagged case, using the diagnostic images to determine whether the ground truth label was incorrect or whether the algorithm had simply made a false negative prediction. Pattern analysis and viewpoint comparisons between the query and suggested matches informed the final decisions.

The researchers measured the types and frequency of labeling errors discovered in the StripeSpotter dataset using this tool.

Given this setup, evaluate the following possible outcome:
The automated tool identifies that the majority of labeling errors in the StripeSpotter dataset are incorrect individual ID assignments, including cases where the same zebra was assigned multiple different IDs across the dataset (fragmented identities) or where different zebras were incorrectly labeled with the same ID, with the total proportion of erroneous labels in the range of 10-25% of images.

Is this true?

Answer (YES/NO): NO